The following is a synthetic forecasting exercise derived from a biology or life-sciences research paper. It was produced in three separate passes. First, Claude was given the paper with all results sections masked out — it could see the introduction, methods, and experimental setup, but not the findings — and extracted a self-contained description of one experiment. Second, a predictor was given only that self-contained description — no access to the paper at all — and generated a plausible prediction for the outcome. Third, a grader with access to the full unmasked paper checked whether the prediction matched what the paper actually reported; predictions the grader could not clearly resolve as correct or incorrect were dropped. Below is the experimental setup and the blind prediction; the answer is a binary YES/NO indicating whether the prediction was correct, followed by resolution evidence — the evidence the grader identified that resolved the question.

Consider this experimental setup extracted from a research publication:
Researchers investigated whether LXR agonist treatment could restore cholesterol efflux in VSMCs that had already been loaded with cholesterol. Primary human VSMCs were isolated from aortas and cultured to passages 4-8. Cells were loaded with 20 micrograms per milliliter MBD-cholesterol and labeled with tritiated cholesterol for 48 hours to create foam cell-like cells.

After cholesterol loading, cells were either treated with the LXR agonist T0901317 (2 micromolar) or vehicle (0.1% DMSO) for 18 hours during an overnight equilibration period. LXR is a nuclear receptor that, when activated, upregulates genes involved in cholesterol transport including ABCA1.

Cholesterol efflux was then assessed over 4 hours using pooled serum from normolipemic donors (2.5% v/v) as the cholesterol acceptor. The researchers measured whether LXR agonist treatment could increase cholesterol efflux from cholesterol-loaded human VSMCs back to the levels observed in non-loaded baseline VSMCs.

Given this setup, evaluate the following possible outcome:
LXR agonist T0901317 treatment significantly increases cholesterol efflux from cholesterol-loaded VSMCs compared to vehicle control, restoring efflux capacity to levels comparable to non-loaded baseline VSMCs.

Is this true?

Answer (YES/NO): NO